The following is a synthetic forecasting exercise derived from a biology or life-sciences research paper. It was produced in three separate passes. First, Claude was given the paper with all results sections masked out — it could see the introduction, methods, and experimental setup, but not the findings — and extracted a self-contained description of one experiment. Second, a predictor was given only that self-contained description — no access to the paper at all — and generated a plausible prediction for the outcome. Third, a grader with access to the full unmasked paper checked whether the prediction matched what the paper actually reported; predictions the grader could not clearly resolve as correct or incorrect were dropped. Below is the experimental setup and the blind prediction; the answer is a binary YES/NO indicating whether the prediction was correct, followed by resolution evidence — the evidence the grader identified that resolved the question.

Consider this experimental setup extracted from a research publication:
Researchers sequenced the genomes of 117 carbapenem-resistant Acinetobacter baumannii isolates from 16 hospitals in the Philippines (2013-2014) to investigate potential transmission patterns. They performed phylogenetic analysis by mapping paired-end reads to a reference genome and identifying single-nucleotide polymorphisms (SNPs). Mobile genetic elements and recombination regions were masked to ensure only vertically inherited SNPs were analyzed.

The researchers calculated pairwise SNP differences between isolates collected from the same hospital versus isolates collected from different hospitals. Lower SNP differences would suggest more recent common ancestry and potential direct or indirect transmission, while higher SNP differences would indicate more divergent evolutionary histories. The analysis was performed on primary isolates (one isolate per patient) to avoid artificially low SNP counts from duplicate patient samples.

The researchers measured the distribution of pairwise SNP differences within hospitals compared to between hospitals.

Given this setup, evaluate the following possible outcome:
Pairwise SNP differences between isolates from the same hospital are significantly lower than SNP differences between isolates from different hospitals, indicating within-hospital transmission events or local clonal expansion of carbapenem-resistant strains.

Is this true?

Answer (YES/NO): YES